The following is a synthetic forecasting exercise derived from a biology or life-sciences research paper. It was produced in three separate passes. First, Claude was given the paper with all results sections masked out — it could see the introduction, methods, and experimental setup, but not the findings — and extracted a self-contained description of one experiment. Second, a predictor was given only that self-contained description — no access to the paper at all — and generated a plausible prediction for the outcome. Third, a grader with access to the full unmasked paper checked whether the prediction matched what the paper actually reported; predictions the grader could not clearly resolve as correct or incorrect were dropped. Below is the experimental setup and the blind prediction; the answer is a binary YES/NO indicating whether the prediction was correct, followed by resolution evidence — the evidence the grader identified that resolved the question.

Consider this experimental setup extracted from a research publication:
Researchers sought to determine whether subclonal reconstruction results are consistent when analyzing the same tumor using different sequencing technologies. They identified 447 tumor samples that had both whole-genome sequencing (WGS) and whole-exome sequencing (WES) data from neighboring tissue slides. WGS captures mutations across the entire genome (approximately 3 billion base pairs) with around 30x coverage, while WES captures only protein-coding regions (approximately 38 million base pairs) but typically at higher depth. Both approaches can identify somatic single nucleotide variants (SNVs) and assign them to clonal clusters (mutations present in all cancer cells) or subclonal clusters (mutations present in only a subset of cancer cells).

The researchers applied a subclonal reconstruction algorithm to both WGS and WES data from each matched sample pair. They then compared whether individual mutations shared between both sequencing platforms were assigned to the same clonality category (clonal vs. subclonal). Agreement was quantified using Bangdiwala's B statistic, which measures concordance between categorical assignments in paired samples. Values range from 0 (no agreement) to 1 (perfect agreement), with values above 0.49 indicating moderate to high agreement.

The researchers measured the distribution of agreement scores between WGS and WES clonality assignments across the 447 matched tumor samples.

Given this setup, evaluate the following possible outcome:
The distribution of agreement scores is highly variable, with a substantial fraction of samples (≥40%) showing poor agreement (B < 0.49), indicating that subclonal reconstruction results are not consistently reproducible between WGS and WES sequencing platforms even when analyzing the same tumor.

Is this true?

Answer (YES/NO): NO